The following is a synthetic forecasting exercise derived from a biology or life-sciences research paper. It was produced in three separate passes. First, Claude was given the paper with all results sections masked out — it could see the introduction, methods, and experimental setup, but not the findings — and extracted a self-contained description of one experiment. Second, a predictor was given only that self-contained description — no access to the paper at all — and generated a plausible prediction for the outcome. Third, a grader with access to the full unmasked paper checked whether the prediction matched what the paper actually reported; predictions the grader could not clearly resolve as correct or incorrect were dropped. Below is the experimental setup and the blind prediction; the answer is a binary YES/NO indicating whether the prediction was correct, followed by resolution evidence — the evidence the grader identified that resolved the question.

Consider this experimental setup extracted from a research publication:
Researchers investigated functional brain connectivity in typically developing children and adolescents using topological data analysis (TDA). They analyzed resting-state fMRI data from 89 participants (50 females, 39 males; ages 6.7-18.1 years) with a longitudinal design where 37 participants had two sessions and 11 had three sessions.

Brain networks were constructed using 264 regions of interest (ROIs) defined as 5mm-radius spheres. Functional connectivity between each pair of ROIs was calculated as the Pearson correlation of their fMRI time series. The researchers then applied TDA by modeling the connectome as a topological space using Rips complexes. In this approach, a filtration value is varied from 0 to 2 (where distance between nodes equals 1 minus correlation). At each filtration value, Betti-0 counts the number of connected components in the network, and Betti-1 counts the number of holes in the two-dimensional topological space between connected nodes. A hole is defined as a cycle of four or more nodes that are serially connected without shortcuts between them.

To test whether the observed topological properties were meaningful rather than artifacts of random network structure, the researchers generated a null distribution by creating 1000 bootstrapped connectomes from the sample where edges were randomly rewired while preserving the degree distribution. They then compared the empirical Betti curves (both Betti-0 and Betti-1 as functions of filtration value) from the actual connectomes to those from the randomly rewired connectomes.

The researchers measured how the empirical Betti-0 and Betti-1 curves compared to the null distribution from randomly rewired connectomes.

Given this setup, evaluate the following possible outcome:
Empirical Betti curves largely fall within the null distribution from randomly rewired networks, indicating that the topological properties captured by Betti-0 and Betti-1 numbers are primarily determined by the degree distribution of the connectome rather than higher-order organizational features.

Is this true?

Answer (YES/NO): NO